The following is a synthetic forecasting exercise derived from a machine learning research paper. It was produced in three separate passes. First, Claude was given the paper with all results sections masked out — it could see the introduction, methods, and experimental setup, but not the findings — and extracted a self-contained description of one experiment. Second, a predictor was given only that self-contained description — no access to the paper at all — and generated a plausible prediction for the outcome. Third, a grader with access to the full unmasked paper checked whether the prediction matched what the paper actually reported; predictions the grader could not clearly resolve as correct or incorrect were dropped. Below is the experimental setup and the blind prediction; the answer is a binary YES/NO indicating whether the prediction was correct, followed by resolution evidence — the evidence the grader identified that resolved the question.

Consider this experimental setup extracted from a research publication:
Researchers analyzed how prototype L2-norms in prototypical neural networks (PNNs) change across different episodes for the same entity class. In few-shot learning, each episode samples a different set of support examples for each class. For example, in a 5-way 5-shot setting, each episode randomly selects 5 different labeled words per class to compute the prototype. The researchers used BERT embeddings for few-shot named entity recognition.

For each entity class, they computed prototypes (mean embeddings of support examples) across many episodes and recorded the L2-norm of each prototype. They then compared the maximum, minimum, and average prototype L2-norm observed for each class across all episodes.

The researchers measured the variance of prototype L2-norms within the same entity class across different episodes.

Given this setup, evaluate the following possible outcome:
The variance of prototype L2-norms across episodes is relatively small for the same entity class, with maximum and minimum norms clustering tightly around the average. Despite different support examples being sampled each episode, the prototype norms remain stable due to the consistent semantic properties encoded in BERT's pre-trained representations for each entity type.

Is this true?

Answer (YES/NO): NO